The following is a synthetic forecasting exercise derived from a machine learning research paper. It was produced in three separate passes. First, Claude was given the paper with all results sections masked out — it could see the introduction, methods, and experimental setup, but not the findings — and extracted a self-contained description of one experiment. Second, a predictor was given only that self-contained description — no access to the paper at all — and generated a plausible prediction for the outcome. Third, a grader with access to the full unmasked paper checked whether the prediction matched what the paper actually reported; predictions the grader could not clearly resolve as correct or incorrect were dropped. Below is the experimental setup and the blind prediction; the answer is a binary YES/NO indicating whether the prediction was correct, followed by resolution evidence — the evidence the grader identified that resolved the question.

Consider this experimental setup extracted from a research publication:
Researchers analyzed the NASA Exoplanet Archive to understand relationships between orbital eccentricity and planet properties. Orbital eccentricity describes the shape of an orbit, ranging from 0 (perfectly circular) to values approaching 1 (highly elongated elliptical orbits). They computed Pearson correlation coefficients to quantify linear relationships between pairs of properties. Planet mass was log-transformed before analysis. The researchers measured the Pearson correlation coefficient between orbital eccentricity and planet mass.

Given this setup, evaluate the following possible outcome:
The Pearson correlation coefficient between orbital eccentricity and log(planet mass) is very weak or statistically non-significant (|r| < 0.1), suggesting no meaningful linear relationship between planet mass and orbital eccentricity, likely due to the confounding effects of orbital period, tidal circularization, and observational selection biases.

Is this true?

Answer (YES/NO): NO